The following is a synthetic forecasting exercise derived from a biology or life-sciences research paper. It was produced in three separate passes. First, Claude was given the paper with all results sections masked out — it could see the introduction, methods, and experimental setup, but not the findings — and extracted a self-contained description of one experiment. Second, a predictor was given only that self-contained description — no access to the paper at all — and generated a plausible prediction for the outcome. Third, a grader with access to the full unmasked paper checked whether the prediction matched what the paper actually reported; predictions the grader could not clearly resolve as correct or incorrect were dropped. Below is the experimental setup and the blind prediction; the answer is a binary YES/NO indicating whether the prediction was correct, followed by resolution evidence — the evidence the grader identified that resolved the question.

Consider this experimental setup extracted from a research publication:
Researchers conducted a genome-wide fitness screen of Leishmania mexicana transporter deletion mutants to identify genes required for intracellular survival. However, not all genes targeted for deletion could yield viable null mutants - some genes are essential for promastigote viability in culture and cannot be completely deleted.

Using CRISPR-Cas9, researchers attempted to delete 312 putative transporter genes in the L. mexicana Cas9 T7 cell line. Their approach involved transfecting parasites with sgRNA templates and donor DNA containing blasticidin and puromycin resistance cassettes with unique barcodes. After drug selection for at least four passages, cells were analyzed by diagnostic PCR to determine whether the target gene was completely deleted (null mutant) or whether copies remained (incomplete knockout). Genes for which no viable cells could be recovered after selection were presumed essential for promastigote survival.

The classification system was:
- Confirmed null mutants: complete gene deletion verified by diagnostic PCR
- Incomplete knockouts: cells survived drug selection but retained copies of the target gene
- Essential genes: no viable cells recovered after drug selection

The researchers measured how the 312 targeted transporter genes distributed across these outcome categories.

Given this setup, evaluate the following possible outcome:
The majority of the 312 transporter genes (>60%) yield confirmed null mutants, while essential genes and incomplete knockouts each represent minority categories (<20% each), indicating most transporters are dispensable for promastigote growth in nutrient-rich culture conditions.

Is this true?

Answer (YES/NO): NO